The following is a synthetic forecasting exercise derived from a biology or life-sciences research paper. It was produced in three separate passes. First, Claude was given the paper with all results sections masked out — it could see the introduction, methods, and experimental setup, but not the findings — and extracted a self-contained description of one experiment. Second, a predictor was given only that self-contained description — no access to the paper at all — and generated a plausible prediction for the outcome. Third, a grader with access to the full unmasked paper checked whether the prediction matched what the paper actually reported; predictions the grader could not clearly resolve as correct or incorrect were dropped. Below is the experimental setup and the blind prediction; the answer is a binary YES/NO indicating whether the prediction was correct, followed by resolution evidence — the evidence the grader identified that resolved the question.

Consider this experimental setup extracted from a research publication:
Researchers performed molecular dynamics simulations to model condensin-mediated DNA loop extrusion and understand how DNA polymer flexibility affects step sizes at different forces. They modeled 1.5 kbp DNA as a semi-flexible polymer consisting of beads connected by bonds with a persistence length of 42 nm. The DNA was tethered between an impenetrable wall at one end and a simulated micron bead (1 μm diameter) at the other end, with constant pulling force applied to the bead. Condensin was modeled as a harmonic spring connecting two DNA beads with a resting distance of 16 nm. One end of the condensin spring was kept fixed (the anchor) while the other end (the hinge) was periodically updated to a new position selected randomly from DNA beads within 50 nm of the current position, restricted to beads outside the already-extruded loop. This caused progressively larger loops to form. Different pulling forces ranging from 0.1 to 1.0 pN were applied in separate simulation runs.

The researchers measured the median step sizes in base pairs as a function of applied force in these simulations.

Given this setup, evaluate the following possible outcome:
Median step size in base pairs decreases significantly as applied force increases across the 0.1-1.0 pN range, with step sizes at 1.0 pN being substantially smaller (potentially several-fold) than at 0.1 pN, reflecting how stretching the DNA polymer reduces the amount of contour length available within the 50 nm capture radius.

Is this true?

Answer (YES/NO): NO